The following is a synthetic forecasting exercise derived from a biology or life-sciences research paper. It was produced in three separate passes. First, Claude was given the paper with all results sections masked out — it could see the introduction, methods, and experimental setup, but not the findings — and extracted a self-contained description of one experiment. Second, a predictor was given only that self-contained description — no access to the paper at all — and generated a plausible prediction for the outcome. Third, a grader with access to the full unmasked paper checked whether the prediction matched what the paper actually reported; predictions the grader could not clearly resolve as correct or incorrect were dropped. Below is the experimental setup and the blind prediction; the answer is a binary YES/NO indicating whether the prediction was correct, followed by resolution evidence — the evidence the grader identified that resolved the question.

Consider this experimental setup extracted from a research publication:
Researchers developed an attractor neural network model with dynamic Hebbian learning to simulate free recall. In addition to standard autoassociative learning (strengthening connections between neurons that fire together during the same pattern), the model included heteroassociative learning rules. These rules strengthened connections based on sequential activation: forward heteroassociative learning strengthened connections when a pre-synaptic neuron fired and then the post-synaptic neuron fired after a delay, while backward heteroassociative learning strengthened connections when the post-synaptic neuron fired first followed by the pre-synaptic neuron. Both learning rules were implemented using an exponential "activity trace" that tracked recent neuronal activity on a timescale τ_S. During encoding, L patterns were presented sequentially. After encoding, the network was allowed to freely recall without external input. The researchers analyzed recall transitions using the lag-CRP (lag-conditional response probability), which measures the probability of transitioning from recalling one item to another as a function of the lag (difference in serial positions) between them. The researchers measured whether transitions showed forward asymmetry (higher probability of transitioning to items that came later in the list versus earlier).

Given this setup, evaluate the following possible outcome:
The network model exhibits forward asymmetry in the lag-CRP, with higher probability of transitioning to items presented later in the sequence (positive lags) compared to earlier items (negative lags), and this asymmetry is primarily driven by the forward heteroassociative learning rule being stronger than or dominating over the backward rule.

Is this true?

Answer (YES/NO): YES